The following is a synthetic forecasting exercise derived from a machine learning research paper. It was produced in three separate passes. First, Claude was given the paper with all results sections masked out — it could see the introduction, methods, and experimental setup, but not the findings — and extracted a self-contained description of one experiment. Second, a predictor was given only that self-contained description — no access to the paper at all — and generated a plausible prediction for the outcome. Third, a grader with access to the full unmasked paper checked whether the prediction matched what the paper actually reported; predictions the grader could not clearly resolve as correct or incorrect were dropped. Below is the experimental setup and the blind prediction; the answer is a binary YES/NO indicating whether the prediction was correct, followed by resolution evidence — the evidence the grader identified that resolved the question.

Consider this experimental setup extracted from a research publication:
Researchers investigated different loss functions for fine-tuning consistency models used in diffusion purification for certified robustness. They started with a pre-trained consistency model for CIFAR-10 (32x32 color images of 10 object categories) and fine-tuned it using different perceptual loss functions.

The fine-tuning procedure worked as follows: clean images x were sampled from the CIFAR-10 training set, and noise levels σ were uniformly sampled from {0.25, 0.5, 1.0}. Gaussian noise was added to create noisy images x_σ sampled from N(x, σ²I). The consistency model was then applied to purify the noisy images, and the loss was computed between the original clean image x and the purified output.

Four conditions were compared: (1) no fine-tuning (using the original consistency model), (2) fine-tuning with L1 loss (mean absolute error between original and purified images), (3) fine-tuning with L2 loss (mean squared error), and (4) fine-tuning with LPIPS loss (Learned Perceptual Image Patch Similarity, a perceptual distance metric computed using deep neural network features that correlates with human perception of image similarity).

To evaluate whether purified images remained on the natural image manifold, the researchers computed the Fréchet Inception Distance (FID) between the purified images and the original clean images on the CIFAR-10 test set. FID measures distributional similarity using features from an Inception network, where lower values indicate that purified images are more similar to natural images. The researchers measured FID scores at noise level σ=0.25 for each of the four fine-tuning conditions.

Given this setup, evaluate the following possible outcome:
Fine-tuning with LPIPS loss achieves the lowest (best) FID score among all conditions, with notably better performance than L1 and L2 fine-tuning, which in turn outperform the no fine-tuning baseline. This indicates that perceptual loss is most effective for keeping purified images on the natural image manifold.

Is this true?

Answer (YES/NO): NO